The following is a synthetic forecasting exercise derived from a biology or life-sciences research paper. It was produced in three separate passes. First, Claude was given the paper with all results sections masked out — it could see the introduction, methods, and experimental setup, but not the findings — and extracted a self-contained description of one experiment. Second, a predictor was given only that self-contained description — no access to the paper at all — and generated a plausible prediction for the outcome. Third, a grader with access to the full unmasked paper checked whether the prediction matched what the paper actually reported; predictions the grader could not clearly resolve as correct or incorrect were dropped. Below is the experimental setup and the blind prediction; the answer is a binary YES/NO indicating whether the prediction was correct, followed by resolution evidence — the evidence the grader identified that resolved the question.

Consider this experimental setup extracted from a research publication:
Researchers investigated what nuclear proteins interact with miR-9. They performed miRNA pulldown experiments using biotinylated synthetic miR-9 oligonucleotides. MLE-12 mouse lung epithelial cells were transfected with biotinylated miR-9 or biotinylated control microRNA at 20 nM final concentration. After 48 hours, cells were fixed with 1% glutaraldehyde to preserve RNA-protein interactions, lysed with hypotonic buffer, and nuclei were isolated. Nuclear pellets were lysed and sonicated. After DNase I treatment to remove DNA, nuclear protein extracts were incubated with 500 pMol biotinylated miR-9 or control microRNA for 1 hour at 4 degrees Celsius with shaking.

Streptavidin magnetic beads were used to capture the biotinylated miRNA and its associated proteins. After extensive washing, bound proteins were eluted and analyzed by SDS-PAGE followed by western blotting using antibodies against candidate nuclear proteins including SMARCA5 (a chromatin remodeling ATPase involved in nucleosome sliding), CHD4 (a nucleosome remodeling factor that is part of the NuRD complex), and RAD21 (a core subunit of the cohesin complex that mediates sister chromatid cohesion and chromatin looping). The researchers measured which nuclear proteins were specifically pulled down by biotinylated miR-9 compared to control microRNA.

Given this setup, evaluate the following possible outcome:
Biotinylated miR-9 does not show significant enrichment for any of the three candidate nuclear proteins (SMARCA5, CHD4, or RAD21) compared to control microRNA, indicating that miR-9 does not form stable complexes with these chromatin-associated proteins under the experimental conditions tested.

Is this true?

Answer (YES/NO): NO